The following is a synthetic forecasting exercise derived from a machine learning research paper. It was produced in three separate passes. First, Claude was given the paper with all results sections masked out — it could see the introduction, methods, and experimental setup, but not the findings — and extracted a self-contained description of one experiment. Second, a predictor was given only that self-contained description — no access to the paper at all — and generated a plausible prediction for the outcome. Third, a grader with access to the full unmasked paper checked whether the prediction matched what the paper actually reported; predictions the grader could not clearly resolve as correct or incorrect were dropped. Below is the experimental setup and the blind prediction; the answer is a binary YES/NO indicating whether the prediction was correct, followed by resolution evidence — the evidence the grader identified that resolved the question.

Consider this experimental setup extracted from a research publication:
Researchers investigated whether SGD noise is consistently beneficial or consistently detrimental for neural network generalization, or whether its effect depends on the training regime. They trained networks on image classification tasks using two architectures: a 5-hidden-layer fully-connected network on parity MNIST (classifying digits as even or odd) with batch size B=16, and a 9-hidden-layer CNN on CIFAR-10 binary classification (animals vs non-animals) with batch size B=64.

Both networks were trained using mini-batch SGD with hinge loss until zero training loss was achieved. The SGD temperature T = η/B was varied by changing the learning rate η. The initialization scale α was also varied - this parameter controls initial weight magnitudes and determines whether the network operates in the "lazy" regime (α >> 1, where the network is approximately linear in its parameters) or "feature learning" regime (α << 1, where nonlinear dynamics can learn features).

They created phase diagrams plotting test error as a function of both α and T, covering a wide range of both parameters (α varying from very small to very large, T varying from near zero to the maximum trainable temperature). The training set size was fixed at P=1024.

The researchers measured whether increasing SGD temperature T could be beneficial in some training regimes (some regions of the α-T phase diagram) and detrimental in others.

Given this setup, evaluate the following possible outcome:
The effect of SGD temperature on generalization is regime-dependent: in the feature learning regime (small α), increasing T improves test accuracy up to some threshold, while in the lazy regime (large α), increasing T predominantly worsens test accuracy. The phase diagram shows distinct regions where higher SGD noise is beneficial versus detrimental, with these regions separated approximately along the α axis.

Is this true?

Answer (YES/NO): NO